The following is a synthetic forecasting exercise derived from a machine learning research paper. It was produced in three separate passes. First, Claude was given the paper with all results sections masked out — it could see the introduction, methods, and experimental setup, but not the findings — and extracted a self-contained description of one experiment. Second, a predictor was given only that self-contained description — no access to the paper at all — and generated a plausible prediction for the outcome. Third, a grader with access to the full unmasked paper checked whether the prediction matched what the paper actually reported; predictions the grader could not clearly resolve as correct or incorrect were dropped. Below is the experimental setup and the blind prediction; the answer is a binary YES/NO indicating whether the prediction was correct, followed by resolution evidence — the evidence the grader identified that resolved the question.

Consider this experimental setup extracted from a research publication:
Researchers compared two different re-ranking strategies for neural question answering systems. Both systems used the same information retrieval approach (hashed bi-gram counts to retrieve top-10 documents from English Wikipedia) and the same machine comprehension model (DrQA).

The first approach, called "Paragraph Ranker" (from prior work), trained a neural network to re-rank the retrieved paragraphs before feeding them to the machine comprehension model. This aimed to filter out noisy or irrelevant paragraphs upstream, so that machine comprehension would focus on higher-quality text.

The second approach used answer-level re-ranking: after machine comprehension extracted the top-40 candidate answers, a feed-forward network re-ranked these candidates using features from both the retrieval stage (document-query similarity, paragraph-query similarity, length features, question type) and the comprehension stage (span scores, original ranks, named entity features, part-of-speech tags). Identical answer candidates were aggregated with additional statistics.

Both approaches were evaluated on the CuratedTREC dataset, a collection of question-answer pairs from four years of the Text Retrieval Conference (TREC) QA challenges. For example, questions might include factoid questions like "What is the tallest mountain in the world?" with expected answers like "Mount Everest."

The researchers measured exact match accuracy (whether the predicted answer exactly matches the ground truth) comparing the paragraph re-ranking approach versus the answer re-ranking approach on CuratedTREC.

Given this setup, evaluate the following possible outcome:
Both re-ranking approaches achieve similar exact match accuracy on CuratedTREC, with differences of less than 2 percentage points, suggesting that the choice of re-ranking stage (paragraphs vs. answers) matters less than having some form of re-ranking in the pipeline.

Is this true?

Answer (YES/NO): NO